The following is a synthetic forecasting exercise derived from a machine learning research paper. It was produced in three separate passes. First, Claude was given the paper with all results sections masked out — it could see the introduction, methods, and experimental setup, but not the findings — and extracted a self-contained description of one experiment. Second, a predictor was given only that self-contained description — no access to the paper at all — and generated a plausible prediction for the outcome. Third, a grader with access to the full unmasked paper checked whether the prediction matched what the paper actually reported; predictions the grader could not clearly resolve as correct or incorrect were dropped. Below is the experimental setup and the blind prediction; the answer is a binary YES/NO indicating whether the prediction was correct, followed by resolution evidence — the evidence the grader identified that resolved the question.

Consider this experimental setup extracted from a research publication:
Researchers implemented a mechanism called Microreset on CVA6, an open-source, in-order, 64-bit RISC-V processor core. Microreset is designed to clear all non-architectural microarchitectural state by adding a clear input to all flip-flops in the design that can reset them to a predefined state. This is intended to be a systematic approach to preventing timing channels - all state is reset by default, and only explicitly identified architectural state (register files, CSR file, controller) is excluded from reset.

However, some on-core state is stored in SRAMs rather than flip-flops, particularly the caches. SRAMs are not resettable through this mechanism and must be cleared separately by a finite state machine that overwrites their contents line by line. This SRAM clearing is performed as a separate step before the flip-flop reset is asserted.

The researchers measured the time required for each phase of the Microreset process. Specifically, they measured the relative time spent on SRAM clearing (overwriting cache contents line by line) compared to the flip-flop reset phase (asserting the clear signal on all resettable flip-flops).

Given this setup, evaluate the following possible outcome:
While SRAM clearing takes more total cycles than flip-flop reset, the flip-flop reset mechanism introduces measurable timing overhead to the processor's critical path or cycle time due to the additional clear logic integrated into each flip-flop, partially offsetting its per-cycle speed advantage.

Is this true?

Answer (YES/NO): NO